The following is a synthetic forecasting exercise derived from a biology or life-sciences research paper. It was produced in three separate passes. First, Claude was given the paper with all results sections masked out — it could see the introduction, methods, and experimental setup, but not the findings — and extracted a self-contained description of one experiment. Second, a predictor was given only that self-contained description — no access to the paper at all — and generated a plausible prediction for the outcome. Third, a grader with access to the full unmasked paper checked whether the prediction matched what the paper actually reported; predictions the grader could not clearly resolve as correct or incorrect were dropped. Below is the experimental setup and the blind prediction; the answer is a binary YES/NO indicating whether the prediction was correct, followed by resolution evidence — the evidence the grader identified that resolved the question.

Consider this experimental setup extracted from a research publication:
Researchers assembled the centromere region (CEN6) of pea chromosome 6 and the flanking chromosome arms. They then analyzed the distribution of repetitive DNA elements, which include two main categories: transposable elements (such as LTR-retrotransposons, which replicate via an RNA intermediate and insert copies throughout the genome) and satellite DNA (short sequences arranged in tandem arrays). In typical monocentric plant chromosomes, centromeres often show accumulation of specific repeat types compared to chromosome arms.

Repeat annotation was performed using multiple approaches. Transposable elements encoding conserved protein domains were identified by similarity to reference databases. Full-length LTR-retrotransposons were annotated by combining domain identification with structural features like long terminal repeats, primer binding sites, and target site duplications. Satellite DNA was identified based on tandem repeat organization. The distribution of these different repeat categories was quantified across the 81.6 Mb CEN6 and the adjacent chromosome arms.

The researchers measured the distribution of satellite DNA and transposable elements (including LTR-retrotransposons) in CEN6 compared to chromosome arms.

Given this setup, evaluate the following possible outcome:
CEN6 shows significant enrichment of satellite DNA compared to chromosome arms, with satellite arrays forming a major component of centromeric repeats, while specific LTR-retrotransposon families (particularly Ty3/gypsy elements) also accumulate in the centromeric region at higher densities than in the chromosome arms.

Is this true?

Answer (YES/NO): NO